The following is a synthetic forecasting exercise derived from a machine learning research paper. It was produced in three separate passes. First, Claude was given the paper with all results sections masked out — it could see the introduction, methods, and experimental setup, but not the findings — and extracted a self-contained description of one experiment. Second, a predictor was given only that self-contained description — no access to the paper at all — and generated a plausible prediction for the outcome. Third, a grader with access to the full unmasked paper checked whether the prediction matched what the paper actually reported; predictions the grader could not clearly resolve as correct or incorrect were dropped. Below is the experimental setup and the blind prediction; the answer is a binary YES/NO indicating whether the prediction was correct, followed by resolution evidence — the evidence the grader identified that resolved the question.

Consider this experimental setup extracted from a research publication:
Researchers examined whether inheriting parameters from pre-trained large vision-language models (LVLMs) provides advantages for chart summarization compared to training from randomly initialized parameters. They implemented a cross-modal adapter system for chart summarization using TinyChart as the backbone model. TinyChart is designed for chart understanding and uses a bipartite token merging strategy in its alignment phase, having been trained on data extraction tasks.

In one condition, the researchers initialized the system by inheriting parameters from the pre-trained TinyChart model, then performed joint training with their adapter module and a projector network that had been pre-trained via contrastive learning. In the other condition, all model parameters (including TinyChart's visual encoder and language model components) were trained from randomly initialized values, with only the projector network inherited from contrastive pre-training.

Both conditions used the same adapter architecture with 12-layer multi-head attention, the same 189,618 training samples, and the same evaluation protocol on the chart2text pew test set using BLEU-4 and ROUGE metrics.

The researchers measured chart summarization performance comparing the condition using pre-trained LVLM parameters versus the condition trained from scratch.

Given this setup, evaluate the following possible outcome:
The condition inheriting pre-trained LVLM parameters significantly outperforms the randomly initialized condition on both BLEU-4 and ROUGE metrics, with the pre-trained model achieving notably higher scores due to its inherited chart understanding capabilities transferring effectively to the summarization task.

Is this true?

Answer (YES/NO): YES